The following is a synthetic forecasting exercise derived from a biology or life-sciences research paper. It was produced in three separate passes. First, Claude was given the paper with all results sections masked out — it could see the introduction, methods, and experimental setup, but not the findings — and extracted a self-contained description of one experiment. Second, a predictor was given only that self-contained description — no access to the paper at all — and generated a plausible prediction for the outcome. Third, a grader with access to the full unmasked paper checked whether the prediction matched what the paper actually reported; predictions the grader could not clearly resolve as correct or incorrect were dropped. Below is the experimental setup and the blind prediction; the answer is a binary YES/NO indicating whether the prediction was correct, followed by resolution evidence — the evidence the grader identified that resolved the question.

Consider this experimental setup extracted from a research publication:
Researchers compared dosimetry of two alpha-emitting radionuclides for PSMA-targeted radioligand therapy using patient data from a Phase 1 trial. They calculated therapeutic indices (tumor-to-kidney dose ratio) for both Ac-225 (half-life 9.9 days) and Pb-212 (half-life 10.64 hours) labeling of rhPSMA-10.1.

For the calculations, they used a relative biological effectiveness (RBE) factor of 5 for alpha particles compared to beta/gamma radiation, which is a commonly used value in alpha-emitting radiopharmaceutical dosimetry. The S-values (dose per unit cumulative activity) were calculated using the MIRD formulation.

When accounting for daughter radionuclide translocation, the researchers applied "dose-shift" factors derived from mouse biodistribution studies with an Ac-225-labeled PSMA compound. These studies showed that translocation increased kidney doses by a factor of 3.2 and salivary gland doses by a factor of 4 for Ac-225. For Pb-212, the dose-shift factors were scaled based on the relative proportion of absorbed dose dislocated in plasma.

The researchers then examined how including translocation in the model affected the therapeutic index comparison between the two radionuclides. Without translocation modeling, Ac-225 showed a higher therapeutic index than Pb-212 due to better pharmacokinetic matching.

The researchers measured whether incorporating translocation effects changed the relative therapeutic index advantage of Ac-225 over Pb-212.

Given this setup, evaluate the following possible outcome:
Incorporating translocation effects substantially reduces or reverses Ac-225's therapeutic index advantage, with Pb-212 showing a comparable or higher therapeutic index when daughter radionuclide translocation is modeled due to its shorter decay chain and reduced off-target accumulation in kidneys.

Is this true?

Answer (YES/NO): NO